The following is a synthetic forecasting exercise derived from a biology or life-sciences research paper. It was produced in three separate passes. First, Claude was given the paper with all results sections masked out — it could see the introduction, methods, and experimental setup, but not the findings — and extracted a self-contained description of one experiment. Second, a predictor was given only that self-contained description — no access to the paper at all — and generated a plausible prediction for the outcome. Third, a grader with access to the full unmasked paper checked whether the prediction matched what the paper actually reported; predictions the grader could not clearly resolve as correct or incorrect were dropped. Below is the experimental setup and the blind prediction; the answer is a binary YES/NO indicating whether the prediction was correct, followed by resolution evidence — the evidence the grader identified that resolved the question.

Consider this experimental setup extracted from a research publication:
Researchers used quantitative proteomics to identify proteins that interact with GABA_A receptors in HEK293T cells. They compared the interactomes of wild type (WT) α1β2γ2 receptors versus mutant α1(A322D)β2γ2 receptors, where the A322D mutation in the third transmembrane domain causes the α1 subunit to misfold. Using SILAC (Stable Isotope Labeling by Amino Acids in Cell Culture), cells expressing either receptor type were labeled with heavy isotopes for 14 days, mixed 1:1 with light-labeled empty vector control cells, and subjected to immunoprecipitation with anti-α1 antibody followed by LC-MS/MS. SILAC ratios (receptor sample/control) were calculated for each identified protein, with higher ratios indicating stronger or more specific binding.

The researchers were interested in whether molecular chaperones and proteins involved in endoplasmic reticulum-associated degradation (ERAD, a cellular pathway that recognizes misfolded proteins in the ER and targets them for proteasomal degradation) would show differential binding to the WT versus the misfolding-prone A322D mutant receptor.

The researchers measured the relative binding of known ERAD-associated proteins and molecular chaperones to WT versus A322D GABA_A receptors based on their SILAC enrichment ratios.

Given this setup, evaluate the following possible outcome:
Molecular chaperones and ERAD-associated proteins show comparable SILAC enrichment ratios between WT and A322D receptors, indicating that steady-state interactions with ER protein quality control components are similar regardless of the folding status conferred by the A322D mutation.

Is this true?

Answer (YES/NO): NO